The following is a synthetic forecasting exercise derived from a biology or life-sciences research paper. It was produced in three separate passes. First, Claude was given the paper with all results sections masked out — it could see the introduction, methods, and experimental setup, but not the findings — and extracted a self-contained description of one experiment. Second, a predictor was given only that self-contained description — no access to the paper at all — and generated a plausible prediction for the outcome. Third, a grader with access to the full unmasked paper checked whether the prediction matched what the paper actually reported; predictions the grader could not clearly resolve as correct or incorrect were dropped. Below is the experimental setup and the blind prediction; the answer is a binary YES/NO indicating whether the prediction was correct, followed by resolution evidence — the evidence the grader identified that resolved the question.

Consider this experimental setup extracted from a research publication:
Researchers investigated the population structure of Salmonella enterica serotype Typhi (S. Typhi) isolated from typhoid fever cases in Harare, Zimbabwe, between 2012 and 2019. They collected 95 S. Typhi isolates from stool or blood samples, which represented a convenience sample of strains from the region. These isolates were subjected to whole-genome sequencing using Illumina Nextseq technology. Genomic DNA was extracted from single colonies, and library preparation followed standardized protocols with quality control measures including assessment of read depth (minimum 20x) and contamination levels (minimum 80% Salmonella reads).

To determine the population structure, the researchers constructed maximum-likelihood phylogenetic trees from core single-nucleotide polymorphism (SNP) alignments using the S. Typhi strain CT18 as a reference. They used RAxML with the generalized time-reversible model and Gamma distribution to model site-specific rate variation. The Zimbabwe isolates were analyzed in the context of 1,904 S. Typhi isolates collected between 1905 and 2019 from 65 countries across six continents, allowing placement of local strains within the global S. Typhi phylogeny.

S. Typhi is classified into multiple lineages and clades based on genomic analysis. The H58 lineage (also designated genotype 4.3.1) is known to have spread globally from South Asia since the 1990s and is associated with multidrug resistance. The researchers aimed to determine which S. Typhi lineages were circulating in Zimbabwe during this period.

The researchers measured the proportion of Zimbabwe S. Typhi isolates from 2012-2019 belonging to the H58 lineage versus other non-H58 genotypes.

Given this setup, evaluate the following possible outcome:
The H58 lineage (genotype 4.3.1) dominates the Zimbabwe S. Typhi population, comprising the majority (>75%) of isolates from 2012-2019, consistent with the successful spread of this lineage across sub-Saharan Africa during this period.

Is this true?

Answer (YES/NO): YES